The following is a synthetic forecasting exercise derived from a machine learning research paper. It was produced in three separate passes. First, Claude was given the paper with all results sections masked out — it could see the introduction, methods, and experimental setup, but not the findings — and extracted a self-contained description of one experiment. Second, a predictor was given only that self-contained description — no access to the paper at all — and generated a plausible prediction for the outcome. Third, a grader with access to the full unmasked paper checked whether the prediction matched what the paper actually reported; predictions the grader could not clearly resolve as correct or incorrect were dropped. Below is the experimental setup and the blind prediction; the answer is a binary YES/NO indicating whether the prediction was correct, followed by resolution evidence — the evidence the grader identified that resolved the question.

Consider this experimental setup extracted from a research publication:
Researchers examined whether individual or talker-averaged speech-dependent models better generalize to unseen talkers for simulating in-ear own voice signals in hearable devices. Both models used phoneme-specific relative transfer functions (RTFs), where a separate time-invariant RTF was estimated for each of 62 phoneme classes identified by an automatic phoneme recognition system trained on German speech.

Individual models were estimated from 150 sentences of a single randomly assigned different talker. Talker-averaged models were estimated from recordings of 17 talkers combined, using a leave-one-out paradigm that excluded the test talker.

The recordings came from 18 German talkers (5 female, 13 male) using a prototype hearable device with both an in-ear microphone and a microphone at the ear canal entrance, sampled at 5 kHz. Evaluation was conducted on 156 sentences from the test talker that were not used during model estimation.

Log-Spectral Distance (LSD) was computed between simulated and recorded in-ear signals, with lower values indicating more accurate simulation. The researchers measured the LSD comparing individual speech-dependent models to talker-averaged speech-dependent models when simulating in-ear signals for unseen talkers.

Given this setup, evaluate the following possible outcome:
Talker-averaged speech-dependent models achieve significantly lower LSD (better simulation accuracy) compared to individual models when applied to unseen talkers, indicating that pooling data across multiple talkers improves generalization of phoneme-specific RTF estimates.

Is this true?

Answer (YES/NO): YES